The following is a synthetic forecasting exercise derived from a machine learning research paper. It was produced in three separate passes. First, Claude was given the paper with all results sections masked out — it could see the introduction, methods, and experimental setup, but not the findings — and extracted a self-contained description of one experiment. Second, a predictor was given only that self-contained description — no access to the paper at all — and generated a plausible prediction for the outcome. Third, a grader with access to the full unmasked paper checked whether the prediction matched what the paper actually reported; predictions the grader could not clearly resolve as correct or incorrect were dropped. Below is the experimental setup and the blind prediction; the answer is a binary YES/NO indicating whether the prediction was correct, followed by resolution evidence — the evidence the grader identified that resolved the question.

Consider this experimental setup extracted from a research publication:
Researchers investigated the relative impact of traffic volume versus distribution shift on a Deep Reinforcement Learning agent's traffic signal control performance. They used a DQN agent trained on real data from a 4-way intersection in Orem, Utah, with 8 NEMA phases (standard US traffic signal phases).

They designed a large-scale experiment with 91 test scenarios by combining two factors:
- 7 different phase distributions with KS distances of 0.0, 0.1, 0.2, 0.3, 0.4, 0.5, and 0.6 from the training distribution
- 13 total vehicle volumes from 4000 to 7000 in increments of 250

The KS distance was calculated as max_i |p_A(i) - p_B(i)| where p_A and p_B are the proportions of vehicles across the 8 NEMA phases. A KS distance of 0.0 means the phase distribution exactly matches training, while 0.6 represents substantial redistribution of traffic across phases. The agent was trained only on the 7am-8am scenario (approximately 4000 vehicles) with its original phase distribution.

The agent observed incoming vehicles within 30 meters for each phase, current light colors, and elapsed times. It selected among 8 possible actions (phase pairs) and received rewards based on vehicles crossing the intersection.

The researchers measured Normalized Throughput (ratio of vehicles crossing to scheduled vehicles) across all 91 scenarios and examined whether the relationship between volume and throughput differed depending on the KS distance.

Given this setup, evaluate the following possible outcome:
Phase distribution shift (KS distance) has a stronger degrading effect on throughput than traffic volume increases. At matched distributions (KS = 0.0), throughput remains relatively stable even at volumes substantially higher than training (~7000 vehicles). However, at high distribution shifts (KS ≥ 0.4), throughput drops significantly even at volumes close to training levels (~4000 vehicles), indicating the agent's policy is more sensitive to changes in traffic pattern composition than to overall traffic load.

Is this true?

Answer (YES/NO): NO